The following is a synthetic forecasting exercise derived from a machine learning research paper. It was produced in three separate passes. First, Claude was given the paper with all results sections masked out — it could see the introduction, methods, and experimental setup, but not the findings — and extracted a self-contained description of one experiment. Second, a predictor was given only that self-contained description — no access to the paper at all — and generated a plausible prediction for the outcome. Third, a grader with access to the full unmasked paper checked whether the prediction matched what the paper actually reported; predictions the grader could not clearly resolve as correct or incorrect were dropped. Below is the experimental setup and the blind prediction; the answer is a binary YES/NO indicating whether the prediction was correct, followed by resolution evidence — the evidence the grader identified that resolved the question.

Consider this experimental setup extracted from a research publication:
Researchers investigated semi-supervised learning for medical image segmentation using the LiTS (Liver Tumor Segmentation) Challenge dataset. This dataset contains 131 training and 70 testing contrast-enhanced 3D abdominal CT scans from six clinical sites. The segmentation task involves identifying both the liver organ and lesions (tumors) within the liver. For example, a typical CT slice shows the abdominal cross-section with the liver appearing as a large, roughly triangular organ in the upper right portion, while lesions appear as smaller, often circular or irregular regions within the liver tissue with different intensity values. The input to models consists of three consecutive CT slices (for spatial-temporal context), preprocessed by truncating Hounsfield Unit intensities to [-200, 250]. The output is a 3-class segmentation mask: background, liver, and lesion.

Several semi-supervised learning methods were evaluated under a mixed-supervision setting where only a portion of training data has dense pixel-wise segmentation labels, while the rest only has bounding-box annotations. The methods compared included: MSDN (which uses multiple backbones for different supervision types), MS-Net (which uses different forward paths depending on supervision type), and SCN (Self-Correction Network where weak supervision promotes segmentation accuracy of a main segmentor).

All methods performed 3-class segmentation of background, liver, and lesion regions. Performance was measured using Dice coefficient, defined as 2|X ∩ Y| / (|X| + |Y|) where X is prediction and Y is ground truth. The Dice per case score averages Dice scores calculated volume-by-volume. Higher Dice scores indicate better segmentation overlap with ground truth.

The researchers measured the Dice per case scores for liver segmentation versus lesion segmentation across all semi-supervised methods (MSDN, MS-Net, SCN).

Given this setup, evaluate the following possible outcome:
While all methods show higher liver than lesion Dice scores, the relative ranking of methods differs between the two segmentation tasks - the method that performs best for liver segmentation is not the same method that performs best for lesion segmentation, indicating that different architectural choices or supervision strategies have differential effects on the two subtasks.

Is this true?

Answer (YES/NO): NO